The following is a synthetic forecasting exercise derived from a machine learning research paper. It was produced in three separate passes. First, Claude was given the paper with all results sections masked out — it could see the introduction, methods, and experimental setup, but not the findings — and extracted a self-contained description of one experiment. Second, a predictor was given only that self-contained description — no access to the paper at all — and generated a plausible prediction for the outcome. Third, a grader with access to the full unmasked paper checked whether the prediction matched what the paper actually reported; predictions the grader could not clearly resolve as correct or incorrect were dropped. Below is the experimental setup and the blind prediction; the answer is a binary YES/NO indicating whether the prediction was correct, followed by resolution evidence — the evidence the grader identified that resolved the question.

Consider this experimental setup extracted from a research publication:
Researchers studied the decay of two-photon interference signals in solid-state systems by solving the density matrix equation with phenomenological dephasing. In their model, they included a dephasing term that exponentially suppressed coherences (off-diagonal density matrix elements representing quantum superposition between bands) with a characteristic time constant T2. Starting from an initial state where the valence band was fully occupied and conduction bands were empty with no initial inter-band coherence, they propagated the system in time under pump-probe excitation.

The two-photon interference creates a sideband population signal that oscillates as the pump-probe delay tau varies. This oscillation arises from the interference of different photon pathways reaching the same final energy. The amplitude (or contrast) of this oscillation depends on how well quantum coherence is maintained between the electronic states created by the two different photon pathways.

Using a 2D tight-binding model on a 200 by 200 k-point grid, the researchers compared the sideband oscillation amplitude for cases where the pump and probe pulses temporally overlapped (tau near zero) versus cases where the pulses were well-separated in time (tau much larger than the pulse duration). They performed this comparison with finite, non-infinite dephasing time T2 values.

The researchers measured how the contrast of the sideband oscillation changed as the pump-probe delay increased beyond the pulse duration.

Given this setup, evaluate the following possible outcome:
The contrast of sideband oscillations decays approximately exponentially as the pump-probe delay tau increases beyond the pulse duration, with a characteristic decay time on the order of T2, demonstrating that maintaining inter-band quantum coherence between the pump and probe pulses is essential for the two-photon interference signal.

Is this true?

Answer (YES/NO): YES